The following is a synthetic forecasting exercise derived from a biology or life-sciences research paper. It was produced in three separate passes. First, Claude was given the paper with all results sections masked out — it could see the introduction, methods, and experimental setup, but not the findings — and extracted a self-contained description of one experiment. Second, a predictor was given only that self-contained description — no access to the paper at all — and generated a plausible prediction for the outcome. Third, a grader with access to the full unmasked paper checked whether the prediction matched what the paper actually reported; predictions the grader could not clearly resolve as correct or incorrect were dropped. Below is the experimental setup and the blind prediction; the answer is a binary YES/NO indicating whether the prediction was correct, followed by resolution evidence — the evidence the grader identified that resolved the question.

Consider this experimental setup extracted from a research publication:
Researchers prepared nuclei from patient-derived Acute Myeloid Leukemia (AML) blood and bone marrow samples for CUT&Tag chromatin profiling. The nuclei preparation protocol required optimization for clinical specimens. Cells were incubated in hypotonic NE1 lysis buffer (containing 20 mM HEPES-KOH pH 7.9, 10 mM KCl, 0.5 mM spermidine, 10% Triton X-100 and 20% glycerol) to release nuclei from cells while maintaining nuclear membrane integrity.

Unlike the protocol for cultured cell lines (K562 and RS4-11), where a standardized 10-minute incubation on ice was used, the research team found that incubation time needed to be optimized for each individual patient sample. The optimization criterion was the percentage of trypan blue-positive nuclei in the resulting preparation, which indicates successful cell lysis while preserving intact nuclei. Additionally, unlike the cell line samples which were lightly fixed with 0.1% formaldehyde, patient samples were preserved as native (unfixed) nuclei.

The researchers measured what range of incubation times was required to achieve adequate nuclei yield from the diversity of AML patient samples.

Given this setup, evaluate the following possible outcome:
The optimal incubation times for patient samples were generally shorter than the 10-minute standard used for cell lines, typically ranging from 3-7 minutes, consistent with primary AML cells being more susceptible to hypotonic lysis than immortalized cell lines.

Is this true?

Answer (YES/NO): NO